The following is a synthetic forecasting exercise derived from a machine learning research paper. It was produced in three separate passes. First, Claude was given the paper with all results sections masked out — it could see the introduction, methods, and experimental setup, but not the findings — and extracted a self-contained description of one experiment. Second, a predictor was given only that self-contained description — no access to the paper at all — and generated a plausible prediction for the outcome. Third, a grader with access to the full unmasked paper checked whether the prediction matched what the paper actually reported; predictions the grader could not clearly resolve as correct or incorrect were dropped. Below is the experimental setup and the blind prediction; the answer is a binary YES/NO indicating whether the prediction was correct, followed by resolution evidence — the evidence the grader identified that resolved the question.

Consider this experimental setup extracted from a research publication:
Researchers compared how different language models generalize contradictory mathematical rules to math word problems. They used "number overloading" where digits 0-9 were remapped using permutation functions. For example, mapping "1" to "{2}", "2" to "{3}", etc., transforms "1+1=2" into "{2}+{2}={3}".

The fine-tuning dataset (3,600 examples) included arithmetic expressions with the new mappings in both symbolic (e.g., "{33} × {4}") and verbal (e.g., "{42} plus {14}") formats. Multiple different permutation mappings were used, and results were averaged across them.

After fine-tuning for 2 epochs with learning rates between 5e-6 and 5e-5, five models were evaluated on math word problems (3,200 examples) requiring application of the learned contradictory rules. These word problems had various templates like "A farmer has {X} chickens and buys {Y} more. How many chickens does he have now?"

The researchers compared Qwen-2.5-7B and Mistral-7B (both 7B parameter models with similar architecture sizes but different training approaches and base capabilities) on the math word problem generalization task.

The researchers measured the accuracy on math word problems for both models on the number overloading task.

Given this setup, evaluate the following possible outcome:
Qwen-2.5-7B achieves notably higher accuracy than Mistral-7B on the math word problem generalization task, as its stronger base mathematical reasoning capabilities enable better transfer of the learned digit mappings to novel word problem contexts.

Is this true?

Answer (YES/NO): YES